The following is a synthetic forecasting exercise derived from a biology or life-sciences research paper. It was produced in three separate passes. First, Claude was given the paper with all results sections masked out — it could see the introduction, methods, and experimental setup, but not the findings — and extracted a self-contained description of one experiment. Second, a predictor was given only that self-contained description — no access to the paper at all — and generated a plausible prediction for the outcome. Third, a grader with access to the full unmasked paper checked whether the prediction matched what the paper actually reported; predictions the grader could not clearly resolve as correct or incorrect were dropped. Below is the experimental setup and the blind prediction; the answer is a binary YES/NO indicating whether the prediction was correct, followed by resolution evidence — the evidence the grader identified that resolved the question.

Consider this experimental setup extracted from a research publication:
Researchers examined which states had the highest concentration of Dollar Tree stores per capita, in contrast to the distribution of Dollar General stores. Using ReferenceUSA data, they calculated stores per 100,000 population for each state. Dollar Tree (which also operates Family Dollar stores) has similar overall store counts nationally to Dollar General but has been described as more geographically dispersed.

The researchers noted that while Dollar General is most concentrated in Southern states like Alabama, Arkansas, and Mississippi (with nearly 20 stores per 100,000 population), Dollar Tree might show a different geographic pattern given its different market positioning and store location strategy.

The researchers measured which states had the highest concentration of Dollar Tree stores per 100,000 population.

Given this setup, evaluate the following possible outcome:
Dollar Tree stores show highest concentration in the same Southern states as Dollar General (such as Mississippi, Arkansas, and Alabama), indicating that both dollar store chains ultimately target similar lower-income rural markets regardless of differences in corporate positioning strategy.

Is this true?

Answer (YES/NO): NO